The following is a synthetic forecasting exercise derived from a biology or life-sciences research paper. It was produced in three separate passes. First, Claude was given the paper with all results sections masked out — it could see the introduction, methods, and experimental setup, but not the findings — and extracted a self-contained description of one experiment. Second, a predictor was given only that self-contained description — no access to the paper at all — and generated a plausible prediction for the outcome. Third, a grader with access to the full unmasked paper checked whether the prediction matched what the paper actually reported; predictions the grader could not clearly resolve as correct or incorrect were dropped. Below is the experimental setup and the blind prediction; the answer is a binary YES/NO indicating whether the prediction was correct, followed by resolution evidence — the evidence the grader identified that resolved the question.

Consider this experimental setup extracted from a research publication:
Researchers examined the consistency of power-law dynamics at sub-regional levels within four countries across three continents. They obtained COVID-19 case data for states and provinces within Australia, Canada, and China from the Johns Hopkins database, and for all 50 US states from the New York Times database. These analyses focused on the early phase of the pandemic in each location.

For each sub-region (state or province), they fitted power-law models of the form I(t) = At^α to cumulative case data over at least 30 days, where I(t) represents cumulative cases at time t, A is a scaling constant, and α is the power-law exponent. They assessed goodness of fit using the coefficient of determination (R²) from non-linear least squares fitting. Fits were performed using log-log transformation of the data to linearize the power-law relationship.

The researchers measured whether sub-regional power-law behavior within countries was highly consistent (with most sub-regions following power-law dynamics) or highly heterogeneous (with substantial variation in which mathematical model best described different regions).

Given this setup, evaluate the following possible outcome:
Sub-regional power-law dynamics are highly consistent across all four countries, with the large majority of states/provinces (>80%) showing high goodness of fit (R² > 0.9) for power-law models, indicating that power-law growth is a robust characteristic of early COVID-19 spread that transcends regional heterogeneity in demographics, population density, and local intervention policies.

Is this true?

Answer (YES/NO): NO